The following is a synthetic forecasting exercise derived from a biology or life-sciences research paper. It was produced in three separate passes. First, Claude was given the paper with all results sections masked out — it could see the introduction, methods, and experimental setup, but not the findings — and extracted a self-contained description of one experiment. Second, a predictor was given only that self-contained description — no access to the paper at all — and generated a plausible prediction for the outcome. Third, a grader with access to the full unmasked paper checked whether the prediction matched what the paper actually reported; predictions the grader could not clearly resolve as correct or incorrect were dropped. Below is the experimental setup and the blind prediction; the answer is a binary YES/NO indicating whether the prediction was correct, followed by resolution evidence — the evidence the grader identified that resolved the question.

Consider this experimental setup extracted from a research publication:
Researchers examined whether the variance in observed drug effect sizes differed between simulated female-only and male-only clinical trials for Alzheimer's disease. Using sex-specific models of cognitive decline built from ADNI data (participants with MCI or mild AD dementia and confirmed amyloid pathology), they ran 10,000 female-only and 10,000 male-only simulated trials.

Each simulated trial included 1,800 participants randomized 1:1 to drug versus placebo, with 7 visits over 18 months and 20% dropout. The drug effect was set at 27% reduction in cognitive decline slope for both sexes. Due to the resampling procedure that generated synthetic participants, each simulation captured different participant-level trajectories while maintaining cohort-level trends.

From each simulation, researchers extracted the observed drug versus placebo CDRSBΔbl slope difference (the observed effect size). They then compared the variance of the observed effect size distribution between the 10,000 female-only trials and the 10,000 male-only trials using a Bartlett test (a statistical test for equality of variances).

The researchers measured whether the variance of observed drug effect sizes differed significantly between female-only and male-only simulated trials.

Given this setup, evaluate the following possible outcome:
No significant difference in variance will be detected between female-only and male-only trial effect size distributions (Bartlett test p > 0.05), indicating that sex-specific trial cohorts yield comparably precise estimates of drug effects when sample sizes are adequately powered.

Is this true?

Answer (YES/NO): NO